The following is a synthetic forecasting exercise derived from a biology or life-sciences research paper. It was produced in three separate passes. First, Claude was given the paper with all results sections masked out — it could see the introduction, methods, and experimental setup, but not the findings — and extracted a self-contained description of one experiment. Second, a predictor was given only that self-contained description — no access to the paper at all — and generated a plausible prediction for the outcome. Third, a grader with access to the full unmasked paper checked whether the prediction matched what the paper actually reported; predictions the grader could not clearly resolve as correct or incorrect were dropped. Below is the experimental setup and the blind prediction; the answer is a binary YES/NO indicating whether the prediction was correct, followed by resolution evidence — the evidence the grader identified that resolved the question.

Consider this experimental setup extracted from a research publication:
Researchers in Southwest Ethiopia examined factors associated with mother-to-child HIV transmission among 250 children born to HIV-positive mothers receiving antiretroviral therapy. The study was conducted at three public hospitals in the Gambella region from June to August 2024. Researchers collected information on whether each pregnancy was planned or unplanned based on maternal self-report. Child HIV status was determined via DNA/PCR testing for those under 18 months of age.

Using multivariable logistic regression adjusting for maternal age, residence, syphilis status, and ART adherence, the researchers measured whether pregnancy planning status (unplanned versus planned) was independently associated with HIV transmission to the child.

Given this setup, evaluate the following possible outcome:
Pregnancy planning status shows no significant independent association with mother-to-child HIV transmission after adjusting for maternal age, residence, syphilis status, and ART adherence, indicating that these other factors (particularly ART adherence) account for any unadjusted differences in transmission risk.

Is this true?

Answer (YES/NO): NO